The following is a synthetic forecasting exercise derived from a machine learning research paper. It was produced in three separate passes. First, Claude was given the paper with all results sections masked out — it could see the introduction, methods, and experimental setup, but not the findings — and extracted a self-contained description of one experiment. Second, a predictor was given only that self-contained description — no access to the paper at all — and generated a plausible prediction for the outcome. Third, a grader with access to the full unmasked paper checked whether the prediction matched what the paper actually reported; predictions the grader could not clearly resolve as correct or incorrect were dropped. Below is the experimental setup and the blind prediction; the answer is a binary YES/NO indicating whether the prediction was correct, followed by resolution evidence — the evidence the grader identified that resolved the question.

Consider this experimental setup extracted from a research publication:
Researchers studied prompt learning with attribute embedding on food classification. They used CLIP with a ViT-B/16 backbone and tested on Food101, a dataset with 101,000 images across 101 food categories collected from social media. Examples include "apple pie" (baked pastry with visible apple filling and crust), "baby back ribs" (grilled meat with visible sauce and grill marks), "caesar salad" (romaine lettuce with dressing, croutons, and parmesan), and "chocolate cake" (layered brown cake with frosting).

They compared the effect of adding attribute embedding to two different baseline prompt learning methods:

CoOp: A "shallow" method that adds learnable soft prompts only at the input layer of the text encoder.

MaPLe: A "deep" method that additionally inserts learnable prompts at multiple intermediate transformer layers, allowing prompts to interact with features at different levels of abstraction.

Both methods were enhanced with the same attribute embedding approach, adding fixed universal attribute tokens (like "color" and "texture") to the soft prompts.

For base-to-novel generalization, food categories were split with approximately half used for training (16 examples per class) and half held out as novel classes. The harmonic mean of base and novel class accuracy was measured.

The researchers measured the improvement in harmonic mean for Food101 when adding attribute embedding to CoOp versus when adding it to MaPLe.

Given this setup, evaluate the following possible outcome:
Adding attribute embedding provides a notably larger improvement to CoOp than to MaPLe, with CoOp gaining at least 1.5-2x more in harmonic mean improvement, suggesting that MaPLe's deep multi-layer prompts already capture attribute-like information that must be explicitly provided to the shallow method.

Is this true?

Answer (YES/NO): YES